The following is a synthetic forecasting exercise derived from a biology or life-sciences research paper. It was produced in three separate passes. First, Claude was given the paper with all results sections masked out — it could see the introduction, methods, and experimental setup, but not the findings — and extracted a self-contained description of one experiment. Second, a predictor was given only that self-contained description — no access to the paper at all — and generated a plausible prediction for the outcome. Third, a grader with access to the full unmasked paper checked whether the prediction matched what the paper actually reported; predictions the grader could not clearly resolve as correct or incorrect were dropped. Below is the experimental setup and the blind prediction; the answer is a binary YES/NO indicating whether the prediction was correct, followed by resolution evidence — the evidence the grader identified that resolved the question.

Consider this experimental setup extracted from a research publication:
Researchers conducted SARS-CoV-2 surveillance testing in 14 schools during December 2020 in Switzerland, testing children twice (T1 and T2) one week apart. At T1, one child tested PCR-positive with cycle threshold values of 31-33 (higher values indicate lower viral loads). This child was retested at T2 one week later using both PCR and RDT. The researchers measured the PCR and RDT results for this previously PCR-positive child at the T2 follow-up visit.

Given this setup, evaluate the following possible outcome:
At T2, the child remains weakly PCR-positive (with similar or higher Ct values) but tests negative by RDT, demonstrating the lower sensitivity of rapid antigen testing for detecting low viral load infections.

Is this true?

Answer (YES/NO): NO